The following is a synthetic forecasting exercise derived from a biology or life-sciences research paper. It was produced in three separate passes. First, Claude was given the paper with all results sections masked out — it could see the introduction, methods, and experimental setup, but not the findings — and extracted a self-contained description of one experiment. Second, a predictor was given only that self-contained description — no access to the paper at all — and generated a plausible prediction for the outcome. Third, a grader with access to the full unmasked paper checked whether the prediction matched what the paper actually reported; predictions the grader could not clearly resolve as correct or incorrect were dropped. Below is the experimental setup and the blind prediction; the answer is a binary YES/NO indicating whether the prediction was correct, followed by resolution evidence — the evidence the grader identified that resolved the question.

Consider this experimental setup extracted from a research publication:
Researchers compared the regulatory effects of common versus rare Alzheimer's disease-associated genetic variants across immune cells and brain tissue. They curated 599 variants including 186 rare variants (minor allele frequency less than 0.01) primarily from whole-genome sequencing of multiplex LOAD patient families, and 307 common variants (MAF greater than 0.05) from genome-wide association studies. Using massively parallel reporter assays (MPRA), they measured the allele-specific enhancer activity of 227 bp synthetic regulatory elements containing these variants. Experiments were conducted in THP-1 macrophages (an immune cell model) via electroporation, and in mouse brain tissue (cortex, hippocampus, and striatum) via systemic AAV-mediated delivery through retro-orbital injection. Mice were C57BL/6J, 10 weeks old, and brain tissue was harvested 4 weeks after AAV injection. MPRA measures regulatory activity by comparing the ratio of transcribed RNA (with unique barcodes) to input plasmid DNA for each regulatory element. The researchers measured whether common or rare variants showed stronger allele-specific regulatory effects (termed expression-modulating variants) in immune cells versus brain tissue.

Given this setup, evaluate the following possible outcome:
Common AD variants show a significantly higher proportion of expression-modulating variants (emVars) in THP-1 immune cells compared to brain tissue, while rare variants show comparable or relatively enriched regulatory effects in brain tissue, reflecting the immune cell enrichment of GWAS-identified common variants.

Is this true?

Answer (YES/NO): NO